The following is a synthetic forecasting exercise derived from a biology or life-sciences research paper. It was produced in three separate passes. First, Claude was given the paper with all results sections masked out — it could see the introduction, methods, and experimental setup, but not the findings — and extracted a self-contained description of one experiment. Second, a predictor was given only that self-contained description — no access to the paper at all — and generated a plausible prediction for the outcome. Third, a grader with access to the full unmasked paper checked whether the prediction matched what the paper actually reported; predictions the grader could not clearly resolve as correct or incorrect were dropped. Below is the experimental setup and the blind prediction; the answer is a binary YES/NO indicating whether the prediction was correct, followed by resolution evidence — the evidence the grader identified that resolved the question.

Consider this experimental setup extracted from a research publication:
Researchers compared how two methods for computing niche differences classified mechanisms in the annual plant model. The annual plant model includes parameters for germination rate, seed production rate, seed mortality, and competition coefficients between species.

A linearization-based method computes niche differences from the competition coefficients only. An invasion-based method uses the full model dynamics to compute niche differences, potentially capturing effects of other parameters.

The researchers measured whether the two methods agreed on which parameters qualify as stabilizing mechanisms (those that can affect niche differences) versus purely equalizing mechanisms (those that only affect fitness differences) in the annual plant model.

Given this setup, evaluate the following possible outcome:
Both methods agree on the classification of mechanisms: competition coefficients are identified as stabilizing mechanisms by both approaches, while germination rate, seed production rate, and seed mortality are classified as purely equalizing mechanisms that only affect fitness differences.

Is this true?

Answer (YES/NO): NO